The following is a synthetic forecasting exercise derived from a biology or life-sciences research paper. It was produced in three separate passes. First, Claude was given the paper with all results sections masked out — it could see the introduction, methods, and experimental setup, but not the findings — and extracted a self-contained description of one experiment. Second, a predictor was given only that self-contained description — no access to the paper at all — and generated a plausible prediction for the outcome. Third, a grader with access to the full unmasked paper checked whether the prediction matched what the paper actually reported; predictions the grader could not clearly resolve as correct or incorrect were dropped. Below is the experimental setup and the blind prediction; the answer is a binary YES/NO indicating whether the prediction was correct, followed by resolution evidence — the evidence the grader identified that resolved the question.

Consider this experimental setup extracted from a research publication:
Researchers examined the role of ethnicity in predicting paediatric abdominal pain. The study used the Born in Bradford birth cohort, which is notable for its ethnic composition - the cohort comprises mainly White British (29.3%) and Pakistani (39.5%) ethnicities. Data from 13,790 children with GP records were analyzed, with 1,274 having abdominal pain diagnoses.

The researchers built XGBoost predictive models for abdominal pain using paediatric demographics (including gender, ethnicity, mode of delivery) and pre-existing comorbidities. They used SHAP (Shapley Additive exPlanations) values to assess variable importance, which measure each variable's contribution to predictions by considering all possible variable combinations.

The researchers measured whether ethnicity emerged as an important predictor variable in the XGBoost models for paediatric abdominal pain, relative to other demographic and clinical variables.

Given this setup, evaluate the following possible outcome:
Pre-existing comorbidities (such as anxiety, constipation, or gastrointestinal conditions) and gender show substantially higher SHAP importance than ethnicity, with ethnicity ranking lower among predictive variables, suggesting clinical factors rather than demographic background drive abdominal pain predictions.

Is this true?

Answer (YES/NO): NO